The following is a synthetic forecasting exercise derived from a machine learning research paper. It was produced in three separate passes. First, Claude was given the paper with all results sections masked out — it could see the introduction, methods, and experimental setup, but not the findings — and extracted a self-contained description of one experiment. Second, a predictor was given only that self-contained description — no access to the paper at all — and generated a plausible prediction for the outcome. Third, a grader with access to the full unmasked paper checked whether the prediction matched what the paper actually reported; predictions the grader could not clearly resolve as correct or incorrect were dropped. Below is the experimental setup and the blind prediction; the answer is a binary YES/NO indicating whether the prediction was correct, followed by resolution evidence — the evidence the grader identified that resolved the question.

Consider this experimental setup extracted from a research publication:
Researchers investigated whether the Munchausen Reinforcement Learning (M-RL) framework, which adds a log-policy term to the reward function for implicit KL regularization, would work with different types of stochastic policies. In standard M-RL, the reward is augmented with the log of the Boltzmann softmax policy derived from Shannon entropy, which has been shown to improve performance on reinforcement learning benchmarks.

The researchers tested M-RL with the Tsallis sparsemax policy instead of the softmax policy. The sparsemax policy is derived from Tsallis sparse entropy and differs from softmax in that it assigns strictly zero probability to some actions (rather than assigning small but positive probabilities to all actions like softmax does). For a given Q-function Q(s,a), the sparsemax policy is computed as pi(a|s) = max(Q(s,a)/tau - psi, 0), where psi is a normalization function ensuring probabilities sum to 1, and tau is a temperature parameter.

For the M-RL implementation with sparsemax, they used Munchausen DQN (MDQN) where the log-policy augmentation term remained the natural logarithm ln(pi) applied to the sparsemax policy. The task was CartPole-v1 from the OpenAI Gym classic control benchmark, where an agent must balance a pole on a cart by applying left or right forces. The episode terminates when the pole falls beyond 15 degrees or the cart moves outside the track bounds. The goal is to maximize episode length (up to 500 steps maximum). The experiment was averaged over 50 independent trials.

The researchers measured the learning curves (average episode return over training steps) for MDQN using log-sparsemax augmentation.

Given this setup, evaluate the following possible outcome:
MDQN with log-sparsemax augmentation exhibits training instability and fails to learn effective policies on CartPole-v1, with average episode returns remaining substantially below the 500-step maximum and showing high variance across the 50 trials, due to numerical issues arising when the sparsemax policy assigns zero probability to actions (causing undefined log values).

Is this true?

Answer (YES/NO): NO